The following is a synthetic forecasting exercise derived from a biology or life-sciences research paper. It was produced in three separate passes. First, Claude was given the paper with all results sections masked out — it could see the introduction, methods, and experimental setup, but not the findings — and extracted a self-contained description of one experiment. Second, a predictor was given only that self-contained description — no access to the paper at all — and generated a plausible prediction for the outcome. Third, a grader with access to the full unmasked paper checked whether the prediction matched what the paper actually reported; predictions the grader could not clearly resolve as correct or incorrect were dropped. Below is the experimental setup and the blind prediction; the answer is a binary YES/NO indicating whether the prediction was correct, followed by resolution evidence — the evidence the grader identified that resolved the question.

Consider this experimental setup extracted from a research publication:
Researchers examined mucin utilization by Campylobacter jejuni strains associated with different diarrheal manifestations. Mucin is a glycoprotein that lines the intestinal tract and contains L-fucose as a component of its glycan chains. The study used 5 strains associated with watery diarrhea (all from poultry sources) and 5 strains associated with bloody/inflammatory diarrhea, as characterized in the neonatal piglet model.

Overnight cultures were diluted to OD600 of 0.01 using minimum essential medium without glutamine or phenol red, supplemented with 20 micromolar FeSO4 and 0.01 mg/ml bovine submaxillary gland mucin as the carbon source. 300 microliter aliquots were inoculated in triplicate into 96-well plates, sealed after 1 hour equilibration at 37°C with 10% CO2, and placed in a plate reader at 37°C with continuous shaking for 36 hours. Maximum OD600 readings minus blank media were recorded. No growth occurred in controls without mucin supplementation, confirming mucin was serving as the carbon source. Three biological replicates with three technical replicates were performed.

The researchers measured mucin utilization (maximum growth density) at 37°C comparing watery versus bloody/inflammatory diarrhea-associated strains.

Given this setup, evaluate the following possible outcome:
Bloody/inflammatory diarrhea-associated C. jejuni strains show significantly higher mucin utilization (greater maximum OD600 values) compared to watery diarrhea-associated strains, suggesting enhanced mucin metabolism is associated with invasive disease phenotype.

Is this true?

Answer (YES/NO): NO